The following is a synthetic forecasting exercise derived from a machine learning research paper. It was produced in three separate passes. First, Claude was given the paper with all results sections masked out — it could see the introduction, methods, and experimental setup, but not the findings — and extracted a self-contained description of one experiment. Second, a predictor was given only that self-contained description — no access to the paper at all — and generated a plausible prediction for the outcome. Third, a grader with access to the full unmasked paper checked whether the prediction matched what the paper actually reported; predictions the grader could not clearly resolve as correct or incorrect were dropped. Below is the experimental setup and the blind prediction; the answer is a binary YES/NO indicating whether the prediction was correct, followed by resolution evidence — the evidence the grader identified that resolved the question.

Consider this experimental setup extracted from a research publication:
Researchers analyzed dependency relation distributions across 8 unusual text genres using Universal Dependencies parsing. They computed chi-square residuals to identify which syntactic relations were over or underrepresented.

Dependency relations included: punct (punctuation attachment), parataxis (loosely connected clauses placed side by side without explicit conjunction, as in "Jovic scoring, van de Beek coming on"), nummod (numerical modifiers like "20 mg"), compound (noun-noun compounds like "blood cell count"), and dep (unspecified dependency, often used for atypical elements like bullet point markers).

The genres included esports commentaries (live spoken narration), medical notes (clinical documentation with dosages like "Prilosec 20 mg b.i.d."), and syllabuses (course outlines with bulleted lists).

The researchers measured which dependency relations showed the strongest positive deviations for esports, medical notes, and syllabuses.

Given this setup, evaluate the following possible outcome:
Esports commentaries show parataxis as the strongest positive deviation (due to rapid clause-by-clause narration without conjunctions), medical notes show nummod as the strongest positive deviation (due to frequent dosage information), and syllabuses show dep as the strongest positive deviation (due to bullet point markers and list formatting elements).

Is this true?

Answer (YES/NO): YES